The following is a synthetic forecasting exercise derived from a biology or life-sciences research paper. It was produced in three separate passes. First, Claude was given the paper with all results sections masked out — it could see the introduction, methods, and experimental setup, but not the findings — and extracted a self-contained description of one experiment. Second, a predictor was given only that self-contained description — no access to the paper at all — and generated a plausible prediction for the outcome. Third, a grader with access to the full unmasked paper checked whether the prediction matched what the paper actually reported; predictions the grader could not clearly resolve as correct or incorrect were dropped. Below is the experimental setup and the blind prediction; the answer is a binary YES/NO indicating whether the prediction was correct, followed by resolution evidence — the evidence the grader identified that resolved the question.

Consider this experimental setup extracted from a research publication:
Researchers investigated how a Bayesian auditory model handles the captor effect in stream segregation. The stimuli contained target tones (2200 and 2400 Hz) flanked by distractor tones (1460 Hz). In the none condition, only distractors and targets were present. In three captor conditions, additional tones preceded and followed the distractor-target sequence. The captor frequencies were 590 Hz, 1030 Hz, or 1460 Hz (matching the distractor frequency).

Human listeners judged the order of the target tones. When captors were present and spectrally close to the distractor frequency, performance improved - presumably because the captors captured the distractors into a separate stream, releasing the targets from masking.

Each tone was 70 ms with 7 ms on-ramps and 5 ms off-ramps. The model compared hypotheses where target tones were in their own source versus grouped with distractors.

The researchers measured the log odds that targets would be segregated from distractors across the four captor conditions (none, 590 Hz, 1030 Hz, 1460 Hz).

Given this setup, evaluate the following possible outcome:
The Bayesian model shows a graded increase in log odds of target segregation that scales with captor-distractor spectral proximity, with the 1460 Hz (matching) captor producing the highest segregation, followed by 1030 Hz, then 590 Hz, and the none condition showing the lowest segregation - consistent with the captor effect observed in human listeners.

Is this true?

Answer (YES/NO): YES